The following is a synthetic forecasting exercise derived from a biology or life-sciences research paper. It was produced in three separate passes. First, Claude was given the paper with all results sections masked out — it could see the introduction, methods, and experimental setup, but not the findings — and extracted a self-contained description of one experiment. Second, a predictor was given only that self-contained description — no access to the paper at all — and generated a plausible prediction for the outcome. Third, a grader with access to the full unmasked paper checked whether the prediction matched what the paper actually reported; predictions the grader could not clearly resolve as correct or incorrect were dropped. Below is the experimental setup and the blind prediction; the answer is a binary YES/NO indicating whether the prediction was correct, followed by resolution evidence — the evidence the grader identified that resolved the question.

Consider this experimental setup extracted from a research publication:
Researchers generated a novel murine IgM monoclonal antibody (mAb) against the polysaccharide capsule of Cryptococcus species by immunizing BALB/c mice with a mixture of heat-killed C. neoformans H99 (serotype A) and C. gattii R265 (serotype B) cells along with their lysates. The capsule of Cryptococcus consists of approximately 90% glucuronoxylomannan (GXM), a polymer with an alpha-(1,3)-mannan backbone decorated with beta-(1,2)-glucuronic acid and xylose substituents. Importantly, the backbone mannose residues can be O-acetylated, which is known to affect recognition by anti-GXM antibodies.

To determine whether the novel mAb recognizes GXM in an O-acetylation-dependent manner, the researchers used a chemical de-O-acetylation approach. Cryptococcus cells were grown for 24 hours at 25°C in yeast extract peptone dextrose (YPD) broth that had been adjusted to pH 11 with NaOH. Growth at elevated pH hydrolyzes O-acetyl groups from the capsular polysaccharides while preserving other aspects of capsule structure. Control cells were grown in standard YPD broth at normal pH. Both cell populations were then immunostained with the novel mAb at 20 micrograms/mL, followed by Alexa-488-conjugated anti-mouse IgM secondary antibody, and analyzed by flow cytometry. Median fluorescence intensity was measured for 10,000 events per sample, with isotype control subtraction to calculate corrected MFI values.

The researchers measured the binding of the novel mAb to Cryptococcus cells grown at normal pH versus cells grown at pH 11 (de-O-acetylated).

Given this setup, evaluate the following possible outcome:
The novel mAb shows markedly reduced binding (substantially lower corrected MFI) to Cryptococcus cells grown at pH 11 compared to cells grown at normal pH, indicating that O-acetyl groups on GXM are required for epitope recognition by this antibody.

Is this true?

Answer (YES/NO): YES